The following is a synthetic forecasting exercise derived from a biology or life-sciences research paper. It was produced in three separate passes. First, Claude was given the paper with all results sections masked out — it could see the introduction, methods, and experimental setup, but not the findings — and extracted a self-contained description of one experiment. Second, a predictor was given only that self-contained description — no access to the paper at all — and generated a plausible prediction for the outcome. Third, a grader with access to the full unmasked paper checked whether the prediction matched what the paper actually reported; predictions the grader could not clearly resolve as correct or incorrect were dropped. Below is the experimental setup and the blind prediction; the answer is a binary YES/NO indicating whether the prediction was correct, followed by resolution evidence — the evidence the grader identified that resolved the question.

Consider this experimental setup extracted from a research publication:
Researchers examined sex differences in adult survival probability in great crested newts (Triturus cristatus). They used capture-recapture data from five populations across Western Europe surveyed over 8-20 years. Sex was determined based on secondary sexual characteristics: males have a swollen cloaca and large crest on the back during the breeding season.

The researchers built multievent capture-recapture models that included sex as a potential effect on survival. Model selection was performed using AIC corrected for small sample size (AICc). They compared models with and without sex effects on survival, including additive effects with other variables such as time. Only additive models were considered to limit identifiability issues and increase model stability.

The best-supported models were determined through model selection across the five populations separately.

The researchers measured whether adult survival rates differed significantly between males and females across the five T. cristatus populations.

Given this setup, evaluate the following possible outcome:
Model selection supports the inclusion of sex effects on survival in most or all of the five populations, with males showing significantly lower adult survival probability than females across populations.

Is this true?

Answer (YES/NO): NO